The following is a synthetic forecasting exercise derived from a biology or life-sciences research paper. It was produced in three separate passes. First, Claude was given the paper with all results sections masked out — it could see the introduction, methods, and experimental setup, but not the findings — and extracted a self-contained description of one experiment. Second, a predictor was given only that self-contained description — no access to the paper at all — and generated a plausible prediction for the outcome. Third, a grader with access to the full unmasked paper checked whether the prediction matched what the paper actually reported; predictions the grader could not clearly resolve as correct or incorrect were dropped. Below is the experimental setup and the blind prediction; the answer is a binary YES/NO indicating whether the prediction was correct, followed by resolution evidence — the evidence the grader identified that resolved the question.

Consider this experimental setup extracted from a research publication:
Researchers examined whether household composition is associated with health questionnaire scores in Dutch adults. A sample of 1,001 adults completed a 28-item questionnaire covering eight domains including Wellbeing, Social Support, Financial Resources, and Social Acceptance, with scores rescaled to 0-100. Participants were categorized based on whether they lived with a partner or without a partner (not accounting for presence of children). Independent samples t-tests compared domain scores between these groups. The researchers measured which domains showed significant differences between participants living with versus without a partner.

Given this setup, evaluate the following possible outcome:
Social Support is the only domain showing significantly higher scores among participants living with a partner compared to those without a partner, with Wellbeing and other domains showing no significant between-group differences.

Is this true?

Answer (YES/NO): NO